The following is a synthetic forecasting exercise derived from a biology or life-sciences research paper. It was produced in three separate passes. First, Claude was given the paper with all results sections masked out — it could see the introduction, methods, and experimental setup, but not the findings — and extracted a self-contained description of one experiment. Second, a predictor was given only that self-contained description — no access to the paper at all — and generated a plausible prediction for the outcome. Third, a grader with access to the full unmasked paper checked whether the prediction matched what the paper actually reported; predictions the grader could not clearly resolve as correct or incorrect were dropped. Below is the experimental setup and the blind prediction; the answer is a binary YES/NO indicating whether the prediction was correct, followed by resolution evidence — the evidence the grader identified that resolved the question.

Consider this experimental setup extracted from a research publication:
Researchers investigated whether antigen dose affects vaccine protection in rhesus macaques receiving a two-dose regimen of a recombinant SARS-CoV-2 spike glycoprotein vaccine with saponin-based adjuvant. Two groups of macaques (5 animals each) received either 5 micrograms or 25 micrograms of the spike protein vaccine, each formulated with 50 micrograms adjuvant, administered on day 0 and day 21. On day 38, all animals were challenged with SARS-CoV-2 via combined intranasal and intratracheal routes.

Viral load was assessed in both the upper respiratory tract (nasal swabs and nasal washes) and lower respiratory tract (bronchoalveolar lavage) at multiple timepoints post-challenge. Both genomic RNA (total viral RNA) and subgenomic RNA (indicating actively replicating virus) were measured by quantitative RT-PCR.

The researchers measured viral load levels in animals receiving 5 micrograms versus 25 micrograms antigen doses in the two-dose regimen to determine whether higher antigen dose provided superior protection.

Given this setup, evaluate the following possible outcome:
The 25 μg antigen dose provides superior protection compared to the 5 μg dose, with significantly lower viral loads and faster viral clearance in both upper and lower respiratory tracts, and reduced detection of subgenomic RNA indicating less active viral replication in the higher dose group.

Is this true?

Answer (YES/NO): NO